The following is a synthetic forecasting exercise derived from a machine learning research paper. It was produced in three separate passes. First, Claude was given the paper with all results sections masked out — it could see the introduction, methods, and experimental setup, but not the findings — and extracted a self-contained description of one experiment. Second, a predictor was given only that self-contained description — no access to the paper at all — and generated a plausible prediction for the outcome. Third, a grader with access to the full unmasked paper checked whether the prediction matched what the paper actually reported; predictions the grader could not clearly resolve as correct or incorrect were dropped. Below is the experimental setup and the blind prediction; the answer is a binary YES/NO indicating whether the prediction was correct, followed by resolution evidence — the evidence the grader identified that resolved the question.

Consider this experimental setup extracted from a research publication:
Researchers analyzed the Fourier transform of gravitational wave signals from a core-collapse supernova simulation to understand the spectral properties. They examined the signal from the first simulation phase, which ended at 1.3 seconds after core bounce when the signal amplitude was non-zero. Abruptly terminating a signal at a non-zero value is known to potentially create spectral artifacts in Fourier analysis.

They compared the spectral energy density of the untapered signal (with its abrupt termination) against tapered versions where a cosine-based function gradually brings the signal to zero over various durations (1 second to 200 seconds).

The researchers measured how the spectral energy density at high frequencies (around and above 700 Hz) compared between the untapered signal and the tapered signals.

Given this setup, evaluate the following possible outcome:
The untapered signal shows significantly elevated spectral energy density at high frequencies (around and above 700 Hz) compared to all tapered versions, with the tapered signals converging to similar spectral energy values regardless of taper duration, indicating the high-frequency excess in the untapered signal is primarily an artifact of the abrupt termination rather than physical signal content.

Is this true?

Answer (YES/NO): YES